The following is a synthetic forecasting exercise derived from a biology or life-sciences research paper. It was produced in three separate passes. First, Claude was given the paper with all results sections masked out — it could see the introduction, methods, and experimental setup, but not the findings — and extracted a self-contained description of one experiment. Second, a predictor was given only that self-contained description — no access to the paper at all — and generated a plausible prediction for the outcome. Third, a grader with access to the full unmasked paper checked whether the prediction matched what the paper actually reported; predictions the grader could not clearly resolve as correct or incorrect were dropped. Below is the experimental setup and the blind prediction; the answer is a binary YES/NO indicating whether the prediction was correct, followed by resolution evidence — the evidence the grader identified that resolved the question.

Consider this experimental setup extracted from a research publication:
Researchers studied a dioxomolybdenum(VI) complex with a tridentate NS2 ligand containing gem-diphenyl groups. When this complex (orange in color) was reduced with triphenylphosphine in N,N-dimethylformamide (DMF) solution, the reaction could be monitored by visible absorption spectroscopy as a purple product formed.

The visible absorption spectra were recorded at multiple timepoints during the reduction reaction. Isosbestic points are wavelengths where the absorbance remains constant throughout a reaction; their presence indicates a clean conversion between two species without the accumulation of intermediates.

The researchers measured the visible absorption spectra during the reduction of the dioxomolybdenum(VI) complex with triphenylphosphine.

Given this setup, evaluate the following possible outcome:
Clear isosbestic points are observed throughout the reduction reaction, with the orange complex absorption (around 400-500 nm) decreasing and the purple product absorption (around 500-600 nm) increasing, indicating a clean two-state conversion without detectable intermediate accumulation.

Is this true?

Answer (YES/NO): YES